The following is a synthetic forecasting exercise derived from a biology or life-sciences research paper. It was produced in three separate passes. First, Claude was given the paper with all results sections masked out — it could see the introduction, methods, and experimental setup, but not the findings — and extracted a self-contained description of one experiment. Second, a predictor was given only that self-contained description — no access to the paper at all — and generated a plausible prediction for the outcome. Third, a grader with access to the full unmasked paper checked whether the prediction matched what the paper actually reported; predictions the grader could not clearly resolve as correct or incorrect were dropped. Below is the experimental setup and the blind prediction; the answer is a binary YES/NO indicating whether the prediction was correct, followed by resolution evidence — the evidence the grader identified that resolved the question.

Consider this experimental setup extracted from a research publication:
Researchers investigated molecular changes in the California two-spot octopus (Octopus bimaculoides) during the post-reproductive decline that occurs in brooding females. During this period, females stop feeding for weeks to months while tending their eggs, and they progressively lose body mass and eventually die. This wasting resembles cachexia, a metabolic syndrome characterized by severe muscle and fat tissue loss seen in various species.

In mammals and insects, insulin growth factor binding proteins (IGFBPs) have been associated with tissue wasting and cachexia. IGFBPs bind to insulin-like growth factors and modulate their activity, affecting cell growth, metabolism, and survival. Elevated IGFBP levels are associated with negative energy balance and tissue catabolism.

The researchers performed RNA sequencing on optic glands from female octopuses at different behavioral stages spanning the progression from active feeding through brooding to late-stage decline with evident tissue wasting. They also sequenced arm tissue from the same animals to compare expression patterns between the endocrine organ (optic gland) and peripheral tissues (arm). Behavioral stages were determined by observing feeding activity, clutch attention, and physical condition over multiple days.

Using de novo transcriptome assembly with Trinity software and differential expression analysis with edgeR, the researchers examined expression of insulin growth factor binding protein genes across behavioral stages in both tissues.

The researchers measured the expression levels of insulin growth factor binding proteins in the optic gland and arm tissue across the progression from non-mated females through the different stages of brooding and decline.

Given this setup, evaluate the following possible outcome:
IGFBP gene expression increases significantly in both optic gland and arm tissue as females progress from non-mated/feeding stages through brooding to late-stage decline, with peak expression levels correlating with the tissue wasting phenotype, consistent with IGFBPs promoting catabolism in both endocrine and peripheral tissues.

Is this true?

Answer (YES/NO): NO